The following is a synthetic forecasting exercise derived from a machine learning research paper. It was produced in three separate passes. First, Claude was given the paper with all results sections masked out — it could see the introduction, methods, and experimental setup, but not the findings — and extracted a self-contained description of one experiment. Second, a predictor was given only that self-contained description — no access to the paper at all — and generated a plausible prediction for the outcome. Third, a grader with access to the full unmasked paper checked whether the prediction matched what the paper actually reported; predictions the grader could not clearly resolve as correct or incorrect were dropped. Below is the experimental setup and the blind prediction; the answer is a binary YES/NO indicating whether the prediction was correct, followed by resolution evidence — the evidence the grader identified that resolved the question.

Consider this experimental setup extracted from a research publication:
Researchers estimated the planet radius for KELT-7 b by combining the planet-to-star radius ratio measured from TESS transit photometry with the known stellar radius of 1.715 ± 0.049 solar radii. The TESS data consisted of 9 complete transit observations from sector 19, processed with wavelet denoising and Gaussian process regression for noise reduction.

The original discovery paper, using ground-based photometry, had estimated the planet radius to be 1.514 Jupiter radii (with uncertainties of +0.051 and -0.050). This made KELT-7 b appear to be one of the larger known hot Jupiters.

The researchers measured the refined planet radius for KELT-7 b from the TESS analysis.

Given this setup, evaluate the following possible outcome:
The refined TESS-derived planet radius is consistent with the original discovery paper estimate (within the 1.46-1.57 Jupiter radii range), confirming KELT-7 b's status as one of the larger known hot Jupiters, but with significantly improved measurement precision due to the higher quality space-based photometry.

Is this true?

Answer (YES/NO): NO